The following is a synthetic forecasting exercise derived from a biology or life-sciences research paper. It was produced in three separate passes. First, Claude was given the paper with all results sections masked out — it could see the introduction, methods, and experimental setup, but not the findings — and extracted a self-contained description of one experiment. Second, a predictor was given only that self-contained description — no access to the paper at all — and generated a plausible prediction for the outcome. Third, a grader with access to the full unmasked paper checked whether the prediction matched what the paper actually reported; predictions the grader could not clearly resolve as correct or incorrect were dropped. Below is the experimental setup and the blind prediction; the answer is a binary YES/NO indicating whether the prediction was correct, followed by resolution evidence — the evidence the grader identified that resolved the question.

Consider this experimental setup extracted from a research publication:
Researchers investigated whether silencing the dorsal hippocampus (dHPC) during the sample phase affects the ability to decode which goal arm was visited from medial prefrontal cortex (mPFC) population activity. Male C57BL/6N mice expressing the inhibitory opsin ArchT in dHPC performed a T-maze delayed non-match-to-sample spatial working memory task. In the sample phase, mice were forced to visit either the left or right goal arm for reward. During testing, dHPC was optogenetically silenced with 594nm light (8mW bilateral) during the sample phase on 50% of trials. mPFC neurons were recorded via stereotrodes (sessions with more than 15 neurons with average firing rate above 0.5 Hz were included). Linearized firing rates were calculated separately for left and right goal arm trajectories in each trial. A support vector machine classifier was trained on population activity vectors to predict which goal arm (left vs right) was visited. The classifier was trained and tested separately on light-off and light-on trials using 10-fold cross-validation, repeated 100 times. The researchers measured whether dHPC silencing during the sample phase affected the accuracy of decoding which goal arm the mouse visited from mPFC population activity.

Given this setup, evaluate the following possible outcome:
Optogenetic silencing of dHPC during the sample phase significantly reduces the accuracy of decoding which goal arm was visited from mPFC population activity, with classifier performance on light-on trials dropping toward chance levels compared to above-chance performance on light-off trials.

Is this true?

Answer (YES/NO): NO